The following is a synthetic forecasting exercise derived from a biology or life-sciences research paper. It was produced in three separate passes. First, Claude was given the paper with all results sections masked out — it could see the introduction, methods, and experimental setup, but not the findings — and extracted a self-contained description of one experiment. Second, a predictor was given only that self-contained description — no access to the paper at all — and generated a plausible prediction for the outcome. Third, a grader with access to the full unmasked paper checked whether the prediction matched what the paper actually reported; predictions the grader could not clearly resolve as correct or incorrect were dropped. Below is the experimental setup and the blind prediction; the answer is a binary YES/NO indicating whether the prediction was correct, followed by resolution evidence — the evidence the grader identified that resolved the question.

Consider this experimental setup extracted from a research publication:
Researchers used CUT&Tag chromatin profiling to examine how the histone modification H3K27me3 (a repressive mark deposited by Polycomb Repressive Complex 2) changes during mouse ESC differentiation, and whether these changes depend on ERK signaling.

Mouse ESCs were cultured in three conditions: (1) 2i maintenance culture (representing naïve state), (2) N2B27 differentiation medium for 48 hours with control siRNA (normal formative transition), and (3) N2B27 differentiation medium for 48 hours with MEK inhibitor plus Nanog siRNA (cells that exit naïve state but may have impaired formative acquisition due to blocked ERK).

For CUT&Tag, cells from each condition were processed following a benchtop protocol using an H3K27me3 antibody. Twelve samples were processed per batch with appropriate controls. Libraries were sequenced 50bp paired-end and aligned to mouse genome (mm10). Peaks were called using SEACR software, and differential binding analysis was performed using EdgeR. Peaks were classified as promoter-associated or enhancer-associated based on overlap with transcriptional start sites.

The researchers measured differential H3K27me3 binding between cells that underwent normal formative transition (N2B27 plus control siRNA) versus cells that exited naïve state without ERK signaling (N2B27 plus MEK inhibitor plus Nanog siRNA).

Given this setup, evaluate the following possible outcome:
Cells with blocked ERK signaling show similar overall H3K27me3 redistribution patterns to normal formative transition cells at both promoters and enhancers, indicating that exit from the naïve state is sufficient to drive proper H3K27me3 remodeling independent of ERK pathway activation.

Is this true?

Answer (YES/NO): NO